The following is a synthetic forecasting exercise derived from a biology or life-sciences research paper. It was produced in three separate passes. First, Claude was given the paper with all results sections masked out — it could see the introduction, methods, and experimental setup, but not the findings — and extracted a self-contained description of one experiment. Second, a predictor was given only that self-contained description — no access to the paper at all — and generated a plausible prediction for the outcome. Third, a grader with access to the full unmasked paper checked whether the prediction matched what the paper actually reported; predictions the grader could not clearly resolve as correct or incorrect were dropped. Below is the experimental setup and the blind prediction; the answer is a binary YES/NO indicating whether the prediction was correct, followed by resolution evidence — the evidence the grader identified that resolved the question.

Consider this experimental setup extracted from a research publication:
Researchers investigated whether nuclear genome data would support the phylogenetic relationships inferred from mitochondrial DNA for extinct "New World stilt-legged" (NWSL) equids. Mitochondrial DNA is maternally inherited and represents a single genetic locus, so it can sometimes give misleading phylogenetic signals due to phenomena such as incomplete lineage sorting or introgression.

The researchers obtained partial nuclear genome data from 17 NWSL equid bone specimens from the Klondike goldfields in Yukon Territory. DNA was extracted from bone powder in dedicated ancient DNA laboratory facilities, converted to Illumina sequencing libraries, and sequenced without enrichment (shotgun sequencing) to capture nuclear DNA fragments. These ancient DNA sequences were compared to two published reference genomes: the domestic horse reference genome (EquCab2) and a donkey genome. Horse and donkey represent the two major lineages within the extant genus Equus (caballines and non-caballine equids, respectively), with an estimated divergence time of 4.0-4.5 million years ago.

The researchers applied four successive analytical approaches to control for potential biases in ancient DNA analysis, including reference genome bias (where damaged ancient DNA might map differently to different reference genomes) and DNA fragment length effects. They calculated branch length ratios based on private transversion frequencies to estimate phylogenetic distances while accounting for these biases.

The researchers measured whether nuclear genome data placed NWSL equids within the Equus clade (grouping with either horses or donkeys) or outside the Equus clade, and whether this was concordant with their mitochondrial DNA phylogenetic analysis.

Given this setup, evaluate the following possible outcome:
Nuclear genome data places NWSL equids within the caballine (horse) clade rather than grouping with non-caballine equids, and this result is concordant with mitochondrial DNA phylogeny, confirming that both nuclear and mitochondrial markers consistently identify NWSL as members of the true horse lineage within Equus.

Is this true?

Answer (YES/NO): NO